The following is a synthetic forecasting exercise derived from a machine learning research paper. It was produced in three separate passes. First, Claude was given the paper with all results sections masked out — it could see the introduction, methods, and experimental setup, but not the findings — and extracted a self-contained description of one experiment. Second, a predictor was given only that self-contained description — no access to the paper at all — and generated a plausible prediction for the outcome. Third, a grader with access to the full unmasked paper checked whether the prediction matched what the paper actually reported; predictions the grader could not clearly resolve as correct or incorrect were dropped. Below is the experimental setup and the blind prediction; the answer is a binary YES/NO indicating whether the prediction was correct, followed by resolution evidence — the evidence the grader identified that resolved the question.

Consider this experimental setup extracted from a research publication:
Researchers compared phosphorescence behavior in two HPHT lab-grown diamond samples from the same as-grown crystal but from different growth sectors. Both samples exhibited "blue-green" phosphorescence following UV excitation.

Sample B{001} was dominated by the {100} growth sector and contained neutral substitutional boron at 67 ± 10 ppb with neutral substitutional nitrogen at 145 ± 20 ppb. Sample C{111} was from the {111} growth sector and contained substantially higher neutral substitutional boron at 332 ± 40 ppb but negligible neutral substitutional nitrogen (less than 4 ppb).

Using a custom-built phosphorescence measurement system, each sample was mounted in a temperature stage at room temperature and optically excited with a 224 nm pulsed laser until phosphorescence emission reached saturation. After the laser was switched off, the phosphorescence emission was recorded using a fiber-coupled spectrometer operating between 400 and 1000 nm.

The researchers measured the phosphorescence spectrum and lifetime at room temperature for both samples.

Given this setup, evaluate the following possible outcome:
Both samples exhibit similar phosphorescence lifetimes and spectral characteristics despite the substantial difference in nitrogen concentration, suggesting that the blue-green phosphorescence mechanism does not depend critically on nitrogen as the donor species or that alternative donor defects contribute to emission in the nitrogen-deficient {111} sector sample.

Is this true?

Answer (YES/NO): NO